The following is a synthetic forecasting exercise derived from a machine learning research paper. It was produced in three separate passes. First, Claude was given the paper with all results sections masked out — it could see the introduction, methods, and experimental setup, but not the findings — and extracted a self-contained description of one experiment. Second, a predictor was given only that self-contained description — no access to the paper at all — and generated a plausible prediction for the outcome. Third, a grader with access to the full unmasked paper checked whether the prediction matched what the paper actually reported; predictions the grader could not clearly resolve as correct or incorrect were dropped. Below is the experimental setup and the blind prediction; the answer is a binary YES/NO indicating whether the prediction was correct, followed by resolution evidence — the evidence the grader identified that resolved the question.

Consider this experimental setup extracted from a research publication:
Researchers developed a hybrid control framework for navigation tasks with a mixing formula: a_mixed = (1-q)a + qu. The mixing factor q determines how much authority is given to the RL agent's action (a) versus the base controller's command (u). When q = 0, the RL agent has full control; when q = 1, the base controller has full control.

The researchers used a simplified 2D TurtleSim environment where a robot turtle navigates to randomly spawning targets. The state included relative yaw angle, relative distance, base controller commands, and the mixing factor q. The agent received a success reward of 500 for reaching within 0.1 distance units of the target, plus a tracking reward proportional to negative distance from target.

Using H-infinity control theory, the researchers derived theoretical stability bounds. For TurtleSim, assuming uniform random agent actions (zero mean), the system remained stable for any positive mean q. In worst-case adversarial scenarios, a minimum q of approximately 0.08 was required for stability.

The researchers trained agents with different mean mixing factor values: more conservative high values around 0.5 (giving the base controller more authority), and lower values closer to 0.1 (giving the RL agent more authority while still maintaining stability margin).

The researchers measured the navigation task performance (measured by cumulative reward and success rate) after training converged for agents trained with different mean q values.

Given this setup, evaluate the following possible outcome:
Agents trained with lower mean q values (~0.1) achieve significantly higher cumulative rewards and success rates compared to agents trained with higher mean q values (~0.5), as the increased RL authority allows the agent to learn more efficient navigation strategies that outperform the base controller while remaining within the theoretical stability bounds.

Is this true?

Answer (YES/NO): NO